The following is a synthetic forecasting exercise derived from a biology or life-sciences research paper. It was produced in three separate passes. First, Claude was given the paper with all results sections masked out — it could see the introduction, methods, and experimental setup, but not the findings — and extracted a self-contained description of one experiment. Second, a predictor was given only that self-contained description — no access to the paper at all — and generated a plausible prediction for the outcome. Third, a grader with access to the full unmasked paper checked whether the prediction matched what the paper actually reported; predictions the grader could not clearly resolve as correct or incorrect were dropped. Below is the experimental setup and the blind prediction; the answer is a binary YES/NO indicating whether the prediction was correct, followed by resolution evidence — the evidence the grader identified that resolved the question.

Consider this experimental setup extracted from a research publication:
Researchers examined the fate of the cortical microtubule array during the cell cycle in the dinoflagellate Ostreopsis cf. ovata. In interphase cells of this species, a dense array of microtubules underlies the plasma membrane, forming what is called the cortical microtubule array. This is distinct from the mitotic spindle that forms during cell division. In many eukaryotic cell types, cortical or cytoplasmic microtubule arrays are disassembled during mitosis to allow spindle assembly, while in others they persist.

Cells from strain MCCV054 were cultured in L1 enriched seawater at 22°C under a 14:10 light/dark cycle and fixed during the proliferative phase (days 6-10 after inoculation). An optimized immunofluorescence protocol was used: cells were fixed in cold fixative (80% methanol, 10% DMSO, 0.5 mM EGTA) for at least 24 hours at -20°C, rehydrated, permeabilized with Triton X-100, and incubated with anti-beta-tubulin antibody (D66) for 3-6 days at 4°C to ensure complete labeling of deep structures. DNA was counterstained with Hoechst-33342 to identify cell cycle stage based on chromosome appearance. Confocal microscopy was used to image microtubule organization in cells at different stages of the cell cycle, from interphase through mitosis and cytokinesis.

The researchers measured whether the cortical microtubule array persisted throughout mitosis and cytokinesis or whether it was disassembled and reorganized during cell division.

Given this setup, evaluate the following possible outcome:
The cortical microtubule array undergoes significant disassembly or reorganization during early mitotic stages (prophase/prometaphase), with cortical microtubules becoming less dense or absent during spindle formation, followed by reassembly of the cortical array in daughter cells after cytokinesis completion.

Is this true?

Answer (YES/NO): NO